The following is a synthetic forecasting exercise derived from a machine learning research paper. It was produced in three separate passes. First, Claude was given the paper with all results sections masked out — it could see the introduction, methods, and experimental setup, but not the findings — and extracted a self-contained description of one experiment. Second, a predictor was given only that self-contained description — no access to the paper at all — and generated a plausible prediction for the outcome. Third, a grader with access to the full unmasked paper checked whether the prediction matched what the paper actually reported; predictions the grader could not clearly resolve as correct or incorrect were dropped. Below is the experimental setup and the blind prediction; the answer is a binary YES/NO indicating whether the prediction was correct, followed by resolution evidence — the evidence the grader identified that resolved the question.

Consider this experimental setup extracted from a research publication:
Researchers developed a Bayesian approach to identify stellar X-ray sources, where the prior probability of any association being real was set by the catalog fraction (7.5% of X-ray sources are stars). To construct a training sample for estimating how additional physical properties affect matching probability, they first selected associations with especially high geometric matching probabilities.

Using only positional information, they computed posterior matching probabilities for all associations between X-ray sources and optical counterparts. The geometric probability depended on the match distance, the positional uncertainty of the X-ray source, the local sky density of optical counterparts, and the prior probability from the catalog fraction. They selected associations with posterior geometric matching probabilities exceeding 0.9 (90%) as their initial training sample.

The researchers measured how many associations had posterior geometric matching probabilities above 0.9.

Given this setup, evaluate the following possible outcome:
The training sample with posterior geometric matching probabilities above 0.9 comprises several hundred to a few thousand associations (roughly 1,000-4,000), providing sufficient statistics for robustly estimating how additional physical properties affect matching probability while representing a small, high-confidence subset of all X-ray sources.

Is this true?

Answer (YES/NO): NO